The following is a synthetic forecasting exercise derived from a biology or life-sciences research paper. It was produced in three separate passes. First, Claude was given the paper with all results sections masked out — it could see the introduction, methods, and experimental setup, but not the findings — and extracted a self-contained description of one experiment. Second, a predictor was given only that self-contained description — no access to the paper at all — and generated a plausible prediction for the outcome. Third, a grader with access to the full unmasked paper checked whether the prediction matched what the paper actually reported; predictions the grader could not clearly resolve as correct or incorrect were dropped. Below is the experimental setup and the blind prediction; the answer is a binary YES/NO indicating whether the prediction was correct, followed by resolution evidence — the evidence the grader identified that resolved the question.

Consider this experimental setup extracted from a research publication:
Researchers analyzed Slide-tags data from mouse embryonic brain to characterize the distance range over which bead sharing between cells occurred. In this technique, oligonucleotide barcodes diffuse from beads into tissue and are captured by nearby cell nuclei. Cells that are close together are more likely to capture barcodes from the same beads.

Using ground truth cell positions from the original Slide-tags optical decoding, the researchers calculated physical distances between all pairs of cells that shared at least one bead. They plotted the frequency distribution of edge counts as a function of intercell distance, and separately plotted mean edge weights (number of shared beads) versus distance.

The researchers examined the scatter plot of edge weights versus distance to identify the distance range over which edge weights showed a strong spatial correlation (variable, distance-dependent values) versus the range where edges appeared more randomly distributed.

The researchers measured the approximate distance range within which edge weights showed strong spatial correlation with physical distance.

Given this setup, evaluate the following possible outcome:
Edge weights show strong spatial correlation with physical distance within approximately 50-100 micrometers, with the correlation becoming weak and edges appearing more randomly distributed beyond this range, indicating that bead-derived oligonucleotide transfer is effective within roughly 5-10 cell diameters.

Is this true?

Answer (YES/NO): NO